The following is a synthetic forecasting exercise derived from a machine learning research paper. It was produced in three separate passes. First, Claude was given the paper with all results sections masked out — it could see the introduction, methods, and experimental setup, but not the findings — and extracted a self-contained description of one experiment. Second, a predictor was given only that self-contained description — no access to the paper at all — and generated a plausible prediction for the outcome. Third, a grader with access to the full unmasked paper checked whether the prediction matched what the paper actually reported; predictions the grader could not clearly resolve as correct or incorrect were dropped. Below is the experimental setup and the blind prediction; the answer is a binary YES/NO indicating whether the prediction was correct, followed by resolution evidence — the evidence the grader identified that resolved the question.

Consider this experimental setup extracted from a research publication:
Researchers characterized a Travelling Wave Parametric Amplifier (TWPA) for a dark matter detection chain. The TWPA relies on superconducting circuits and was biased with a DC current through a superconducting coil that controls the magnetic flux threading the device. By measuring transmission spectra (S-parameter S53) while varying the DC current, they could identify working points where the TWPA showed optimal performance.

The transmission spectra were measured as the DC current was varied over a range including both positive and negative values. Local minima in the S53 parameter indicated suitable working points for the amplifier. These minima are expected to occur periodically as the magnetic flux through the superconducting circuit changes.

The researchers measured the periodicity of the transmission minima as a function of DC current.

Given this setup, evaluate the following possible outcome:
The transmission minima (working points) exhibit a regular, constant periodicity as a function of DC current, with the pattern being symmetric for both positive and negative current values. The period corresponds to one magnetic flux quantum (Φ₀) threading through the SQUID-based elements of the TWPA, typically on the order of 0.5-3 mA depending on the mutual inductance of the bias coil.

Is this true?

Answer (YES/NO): NO